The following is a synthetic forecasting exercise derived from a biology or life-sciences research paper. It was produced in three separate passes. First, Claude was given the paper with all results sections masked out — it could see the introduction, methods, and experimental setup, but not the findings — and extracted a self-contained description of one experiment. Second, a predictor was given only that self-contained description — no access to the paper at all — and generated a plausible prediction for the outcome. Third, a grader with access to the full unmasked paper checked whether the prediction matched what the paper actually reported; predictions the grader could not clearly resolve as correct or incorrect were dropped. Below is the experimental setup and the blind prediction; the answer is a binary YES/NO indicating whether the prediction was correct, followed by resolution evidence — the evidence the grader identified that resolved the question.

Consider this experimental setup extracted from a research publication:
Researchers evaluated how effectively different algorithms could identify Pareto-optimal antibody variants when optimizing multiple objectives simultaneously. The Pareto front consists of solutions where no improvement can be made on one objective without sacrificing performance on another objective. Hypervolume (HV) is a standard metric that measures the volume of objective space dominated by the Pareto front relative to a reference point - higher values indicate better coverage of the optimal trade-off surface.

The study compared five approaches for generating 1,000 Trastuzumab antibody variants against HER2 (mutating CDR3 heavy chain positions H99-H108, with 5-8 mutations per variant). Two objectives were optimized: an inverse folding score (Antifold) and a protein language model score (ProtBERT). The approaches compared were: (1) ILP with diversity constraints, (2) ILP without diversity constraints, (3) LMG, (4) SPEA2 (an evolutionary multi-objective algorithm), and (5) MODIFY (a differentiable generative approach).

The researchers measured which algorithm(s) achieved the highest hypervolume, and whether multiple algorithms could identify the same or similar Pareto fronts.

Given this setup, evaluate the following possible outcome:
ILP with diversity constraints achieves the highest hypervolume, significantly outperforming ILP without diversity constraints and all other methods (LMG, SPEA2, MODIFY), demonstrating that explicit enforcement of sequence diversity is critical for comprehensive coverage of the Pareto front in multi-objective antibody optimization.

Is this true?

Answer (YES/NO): NO